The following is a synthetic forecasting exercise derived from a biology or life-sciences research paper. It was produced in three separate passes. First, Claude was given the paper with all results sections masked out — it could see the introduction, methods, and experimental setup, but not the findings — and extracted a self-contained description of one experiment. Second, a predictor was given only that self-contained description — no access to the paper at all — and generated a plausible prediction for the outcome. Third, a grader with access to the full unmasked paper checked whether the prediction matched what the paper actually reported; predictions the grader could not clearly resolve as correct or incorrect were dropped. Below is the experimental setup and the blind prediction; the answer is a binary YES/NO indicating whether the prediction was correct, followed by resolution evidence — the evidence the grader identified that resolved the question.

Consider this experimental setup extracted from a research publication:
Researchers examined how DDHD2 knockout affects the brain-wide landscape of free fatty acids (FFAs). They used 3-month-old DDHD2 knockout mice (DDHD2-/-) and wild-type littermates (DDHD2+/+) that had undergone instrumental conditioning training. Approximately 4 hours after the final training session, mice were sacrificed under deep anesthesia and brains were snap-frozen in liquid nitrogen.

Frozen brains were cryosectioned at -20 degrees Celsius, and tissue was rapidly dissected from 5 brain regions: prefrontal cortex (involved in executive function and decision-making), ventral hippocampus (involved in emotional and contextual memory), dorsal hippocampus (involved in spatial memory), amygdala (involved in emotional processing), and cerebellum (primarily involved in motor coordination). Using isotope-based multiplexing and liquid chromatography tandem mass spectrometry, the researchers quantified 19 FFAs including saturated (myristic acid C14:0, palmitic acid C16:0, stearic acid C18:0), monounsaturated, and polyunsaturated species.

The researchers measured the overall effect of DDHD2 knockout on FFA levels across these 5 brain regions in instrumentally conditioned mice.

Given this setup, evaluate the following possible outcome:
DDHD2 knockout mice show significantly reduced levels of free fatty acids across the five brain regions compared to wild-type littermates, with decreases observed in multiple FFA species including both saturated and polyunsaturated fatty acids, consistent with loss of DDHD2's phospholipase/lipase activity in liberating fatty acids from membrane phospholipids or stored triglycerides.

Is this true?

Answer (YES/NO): YES